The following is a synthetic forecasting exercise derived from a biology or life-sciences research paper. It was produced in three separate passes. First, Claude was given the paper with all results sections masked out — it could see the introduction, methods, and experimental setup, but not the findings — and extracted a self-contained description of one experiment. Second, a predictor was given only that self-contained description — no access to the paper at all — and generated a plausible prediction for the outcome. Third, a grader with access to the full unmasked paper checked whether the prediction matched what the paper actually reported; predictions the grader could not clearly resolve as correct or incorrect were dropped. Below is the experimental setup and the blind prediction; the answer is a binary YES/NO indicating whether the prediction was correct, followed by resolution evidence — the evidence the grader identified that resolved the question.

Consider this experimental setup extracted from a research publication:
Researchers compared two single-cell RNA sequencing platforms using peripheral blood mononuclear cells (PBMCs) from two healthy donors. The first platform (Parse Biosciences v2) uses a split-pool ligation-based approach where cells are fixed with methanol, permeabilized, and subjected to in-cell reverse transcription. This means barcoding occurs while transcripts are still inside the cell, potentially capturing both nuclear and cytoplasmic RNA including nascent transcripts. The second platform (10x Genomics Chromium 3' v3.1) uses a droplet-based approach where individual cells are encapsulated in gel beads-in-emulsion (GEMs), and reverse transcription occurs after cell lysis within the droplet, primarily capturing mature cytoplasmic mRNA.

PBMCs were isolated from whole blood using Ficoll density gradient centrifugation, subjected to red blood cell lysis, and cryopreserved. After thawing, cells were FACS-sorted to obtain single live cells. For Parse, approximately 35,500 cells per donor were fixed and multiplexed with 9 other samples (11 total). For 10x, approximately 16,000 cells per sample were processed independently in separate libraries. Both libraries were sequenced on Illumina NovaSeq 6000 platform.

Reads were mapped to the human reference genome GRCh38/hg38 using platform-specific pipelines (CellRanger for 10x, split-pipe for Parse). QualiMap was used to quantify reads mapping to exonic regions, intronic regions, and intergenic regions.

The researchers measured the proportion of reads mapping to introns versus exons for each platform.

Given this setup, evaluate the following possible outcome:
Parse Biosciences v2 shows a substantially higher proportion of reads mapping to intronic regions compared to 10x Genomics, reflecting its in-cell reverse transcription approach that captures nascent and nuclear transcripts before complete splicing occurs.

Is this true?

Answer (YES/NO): NO